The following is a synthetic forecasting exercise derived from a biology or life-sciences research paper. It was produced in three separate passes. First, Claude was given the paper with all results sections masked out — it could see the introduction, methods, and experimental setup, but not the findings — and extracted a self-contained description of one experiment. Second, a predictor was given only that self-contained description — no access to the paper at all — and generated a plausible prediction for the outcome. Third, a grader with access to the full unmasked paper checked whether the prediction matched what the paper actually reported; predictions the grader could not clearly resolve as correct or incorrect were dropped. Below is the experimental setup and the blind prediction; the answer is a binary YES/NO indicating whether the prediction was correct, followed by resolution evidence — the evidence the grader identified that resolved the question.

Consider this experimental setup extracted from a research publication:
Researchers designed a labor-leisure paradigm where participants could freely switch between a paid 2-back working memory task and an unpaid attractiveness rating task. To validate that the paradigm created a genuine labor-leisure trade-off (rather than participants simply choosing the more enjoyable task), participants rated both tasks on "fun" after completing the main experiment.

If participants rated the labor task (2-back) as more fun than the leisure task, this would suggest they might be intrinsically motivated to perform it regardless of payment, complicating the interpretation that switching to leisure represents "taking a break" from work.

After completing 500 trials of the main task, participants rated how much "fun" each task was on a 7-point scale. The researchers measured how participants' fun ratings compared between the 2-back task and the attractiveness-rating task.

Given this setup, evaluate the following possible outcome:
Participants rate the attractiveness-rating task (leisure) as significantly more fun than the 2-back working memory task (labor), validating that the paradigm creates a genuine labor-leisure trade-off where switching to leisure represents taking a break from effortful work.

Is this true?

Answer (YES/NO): YES